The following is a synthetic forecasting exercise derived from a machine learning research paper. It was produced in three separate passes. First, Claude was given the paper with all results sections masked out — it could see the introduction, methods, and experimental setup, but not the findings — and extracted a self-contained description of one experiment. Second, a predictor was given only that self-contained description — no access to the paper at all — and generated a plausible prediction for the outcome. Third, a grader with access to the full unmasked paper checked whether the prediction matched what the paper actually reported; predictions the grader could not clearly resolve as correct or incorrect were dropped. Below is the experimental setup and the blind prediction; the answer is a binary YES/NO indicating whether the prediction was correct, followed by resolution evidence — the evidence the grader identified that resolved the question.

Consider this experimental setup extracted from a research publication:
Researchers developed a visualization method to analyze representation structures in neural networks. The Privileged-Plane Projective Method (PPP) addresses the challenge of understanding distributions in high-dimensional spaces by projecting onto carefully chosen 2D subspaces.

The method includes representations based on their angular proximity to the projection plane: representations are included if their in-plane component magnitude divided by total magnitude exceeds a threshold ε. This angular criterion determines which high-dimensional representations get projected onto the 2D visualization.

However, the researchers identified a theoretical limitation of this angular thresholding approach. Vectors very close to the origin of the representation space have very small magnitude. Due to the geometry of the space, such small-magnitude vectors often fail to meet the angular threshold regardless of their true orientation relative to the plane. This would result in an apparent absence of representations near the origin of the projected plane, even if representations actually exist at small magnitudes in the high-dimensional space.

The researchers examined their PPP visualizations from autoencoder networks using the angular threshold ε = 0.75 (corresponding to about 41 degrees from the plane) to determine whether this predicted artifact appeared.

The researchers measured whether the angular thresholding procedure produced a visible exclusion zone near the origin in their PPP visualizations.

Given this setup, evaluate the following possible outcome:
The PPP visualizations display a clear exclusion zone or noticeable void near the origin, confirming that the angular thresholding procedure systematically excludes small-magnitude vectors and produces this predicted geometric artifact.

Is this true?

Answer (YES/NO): YES